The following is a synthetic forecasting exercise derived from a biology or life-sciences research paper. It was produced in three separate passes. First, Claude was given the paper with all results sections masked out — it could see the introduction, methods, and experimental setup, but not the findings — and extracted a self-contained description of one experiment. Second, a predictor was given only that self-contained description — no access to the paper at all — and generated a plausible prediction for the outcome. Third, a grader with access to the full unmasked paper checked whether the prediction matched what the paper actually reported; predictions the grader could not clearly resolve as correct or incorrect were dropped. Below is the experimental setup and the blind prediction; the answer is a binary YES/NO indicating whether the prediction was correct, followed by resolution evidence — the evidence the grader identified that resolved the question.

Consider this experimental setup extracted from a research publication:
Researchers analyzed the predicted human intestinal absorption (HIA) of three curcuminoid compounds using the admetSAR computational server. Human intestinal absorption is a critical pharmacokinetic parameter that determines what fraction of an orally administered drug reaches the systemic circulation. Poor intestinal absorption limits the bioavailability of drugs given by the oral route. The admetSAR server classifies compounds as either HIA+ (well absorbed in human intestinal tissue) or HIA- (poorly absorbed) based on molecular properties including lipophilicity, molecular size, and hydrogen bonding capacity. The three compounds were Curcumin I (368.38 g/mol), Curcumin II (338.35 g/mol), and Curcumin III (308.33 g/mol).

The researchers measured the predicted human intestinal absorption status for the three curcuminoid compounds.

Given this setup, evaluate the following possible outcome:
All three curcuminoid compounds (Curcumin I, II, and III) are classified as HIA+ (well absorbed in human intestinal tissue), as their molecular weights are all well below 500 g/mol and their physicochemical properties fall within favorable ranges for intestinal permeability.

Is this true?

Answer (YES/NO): YES